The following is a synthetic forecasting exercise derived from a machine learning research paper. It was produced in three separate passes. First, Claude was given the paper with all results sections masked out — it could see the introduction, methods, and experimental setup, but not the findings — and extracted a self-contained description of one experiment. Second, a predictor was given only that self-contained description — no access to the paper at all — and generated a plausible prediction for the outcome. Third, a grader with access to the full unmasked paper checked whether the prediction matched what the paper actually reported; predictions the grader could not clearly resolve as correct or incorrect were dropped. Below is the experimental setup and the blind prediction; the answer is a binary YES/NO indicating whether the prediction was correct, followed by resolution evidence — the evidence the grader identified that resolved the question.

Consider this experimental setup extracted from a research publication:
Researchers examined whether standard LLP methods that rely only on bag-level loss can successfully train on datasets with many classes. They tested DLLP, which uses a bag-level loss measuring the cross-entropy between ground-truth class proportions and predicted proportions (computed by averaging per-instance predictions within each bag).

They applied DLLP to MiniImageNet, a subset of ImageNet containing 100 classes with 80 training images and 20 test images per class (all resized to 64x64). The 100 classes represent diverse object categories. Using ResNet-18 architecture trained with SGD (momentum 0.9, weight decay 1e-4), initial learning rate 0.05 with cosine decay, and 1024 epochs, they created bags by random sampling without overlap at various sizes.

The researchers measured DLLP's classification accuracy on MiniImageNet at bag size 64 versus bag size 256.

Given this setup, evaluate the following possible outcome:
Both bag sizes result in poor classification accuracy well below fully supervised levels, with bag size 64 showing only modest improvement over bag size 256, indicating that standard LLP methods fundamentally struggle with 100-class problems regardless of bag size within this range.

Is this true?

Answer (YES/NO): NO